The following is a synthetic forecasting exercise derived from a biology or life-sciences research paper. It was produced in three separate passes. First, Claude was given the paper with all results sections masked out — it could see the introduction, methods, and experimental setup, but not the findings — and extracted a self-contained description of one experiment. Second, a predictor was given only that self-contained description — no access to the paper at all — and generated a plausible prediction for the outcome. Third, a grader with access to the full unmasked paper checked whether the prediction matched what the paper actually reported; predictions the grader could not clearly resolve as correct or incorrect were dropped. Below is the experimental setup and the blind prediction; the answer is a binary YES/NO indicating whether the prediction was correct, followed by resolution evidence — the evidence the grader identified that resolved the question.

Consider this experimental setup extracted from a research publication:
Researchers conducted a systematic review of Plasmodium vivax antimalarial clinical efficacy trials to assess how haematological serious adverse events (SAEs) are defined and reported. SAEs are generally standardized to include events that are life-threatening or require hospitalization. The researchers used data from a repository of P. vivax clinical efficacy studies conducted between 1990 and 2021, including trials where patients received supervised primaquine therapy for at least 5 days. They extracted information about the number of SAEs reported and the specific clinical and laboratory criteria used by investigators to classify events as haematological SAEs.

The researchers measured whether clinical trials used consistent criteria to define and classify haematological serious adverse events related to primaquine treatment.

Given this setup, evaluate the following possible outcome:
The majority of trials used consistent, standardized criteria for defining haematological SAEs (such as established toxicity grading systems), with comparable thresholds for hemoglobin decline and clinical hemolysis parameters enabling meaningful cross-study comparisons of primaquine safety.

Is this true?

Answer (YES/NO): NO